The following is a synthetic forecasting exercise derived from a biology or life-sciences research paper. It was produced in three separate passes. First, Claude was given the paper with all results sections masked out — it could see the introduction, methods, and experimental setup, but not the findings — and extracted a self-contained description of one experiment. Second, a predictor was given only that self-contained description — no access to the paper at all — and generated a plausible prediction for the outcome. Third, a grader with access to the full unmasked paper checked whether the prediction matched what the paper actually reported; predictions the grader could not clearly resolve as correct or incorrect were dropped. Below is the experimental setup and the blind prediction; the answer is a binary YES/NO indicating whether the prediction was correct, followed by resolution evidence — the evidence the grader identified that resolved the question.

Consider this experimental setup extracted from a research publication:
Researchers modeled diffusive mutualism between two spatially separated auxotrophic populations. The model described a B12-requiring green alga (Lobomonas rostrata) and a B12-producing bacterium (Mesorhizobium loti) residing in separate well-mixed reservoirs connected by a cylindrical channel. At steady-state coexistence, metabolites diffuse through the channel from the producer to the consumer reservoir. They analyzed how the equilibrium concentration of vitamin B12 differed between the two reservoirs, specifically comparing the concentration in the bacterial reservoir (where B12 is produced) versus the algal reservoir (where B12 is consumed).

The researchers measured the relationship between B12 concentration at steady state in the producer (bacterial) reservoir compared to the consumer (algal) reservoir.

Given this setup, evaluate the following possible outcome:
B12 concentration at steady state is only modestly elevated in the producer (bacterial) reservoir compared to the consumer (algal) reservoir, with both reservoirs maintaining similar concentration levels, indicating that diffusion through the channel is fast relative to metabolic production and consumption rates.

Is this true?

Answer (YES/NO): NO